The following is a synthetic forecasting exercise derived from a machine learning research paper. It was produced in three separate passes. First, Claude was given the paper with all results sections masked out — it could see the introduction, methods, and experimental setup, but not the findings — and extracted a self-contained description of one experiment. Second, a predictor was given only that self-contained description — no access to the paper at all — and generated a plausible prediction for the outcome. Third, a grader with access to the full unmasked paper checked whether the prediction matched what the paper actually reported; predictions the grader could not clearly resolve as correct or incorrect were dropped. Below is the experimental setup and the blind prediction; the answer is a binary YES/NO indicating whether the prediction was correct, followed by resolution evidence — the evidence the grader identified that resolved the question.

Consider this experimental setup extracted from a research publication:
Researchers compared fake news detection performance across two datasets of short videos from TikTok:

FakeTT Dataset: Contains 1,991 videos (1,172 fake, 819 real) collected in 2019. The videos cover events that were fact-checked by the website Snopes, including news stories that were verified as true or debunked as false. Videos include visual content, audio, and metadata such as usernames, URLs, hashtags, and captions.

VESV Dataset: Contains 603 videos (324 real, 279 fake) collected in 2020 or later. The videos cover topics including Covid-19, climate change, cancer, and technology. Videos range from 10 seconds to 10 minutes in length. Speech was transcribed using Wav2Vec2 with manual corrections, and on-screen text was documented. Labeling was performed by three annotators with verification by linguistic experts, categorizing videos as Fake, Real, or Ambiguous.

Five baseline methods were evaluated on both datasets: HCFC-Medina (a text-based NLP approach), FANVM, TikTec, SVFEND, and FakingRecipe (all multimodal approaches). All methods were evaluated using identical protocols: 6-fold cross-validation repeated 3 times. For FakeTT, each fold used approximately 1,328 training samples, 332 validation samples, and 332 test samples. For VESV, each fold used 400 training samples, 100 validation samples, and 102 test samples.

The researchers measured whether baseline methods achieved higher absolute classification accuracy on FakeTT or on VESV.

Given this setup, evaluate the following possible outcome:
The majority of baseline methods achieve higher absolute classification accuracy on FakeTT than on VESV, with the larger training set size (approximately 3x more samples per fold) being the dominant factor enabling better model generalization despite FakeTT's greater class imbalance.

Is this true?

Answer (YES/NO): YES